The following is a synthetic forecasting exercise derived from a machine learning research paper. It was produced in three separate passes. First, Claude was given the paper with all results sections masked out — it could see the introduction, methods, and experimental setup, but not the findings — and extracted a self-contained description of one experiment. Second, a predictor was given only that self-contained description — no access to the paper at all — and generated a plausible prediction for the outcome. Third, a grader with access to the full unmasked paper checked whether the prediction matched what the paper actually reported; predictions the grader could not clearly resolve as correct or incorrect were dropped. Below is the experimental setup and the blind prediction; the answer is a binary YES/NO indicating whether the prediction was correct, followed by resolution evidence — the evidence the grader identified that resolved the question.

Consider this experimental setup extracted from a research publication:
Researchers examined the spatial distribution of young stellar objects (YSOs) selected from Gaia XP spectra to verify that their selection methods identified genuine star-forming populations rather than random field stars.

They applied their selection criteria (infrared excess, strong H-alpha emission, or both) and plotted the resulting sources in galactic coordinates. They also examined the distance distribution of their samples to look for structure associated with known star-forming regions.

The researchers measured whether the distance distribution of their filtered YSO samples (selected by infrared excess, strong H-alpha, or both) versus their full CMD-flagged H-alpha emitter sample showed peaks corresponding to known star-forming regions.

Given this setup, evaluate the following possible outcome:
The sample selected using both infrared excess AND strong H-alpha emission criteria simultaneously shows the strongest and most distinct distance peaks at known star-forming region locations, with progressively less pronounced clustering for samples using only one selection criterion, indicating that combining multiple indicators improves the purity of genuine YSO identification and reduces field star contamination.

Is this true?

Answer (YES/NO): NO